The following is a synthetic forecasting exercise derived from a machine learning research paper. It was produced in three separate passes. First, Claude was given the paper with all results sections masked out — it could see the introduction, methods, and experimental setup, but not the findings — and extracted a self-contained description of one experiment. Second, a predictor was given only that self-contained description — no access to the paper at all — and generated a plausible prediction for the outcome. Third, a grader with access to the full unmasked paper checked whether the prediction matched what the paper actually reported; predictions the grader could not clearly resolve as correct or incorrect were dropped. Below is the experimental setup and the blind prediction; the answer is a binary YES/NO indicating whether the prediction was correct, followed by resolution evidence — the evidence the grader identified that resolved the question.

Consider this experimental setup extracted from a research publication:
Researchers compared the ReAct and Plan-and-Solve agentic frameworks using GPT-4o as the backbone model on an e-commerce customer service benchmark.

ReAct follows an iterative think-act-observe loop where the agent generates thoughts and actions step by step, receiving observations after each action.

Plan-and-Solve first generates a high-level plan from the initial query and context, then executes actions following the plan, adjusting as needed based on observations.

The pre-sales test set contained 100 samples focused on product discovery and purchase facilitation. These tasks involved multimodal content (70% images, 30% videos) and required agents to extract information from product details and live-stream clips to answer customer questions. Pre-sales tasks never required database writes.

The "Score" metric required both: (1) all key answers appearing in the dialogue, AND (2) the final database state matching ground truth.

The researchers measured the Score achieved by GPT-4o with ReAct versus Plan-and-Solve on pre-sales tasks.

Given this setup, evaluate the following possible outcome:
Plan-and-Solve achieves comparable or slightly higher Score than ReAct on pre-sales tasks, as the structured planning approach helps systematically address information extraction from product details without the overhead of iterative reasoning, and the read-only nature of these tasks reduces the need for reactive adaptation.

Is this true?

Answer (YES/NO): YES